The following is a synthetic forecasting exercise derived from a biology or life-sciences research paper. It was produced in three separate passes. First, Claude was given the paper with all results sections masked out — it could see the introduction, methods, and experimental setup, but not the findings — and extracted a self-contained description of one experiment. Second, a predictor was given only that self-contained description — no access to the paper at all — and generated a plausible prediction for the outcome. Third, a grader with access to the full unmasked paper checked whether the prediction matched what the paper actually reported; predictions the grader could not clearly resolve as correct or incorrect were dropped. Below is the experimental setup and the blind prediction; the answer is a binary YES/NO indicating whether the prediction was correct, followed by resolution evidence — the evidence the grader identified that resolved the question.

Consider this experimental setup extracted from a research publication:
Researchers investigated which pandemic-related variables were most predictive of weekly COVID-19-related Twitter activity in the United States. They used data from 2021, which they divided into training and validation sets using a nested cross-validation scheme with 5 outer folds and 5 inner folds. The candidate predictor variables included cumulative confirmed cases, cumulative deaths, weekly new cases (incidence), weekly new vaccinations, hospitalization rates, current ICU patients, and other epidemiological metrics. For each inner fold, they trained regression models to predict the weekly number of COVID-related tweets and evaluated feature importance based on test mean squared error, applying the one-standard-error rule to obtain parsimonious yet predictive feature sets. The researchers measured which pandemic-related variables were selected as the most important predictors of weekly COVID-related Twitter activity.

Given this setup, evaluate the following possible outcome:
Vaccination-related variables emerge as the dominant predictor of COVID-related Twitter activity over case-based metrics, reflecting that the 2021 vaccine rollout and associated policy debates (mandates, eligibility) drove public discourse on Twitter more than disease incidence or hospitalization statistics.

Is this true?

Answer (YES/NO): NO